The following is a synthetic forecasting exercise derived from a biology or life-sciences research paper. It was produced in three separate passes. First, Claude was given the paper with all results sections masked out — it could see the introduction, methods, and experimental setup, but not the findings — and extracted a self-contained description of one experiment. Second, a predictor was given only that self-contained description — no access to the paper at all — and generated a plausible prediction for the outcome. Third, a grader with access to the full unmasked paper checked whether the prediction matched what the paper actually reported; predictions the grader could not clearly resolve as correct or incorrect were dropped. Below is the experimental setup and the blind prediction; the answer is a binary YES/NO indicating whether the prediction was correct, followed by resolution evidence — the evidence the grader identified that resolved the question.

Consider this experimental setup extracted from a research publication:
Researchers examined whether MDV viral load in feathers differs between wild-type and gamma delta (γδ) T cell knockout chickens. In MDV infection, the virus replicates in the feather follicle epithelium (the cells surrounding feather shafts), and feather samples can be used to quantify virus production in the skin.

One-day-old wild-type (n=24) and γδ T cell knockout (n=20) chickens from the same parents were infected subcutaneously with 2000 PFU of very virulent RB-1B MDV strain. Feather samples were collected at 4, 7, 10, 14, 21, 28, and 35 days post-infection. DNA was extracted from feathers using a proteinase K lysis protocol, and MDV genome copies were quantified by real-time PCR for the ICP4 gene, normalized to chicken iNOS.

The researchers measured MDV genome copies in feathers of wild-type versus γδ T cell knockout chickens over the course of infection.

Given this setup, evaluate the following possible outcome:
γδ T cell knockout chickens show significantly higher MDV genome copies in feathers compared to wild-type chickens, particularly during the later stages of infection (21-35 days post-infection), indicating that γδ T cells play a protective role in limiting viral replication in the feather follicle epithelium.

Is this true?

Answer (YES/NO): NO